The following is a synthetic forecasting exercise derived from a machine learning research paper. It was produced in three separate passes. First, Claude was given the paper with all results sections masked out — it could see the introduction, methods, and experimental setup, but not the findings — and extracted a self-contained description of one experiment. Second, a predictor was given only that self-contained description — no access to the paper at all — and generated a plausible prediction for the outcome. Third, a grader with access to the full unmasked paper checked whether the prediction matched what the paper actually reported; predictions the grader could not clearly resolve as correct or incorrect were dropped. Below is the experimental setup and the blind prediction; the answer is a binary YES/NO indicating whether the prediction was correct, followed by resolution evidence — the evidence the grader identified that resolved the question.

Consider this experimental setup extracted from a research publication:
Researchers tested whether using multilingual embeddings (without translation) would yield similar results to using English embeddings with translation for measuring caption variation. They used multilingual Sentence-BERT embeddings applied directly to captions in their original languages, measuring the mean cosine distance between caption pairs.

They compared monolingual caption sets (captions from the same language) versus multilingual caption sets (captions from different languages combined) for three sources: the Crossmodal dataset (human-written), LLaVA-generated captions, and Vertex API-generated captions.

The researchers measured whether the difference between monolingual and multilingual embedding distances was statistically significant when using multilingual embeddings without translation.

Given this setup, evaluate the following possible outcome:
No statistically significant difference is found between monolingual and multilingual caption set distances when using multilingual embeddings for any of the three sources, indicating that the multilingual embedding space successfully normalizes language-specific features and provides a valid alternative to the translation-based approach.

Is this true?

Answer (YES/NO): NO